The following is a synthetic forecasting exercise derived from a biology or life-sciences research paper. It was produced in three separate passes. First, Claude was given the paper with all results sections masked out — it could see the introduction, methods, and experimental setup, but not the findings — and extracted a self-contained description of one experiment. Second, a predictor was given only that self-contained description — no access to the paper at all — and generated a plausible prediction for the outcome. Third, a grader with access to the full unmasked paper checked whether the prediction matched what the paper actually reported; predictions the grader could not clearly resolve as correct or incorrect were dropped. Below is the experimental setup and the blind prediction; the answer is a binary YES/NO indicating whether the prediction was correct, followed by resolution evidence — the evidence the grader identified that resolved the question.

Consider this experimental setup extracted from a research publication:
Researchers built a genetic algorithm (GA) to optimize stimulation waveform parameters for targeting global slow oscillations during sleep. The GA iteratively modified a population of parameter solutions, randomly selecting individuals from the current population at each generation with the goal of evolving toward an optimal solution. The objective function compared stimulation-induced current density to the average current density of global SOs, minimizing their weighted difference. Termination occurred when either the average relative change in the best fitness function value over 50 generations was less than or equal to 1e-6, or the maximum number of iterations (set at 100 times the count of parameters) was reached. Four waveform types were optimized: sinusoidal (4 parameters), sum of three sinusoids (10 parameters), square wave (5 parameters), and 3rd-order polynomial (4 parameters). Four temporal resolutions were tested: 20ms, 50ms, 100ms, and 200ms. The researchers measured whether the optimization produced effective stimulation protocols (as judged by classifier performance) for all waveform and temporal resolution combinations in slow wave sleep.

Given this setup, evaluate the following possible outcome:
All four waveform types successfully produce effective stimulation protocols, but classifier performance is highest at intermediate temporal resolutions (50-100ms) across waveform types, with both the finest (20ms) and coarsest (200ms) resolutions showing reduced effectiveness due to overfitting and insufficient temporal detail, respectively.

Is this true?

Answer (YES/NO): NO